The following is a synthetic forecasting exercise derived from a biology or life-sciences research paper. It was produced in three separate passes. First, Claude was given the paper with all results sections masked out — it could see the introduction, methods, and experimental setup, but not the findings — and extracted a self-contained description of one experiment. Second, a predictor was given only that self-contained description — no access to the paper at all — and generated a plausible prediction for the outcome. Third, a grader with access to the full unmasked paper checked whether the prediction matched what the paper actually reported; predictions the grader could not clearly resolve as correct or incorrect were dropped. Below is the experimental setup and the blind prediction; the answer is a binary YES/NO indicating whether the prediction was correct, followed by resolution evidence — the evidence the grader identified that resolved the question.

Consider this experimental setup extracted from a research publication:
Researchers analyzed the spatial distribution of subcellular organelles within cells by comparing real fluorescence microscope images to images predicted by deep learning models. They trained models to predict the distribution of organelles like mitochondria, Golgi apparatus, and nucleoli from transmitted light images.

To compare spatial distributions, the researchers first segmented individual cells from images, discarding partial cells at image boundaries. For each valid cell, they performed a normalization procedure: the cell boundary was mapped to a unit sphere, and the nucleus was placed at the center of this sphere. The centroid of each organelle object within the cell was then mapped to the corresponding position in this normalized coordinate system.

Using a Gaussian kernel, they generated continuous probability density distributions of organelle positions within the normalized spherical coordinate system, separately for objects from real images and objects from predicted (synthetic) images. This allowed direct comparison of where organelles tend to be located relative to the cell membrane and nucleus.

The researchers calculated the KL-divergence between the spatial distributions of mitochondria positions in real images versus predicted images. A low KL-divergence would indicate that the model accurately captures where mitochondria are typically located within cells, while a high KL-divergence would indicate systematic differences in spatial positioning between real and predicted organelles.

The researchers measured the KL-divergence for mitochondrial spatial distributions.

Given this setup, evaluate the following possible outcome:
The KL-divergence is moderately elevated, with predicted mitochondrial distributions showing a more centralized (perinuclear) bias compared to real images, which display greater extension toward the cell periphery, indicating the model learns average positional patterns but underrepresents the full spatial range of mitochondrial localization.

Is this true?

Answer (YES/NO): NO